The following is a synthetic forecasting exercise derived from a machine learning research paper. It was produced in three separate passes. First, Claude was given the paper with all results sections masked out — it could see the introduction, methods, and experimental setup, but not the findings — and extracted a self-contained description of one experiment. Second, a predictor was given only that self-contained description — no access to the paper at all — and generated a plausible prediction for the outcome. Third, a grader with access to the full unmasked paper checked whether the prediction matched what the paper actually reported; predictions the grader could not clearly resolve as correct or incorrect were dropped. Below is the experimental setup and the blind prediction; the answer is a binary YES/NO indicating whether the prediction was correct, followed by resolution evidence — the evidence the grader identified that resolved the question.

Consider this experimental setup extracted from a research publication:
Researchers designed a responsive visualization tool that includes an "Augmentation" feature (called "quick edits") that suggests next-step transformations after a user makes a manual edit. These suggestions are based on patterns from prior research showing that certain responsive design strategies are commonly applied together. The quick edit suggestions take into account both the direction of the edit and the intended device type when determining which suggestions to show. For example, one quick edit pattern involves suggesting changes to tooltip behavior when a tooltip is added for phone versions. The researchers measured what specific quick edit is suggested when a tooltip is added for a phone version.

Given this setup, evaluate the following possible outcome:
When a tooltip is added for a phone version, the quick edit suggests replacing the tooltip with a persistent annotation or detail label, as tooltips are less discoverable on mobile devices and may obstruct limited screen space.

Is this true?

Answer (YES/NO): NO